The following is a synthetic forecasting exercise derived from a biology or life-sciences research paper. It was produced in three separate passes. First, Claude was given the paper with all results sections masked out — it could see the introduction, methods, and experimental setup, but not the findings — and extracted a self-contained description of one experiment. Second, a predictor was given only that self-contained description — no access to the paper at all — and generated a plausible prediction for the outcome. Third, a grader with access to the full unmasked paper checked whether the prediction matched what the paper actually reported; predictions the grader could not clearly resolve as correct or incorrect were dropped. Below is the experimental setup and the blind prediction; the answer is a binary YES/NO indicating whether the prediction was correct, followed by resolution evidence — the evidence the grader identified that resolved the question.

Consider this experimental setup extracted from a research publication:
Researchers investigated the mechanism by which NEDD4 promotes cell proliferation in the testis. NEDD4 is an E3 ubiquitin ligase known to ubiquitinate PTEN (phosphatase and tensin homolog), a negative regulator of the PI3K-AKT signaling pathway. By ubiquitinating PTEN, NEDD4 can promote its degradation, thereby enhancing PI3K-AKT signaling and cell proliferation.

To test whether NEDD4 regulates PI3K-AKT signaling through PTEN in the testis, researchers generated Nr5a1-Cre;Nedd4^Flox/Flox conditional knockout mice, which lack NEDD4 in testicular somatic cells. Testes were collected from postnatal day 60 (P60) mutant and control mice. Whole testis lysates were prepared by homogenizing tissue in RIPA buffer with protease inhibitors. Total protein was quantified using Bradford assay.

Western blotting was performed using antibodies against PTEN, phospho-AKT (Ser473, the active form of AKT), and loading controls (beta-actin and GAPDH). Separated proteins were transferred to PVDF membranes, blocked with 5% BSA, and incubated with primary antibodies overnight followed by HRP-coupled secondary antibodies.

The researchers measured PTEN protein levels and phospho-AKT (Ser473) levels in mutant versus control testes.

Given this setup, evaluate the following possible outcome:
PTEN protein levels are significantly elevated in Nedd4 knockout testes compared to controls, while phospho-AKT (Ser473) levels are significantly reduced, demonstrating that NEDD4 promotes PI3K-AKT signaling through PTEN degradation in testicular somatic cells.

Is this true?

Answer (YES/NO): NO